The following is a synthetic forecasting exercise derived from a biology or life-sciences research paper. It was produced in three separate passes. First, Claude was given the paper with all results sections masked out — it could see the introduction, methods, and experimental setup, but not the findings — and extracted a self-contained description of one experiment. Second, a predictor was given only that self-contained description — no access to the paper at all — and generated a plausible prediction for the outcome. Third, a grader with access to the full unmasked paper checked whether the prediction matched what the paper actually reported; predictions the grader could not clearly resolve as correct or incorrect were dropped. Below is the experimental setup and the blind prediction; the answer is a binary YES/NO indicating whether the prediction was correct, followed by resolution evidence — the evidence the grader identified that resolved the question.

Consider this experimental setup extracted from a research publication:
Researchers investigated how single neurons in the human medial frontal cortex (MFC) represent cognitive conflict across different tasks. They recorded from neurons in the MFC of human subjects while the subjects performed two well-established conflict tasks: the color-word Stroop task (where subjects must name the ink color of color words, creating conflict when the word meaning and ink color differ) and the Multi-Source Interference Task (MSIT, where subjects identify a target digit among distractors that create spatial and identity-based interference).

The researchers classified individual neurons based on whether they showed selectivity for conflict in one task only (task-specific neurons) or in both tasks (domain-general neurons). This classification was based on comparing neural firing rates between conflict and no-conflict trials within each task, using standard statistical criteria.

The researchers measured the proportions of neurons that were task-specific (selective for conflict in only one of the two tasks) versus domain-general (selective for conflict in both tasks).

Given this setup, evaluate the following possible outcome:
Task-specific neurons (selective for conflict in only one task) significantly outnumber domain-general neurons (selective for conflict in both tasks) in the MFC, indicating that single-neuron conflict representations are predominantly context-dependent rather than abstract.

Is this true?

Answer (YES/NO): NO